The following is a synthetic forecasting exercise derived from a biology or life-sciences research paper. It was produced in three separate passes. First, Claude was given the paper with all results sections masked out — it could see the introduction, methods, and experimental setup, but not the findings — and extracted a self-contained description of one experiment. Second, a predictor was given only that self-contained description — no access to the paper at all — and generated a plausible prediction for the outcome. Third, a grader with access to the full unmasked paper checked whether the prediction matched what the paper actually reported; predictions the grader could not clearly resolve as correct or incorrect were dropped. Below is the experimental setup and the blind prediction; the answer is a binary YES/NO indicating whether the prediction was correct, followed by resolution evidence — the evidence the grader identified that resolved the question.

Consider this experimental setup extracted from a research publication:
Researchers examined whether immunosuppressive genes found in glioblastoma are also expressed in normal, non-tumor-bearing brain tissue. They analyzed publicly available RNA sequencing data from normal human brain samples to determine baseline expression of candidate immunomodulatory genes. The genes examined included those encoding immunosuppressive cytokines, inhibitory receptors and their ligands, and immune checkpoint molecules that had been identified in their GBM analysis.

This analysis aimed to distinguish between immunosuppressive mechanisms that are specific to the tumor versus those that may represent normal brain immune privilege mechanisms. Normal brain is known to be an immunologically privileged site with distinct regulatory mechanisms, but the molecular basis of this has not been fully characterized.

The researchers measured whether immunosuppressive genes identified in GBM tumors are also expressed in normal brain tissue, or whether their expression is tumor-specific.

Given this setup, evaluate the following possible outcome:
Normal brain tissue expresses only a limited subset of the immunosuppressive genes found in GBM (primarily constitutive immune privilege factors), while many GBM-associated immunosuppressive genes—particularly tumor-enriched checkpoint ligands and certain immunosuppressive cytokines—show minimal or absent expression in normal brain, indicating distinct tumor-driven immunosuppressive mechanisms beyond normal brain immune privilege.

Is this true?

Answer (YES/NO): NO